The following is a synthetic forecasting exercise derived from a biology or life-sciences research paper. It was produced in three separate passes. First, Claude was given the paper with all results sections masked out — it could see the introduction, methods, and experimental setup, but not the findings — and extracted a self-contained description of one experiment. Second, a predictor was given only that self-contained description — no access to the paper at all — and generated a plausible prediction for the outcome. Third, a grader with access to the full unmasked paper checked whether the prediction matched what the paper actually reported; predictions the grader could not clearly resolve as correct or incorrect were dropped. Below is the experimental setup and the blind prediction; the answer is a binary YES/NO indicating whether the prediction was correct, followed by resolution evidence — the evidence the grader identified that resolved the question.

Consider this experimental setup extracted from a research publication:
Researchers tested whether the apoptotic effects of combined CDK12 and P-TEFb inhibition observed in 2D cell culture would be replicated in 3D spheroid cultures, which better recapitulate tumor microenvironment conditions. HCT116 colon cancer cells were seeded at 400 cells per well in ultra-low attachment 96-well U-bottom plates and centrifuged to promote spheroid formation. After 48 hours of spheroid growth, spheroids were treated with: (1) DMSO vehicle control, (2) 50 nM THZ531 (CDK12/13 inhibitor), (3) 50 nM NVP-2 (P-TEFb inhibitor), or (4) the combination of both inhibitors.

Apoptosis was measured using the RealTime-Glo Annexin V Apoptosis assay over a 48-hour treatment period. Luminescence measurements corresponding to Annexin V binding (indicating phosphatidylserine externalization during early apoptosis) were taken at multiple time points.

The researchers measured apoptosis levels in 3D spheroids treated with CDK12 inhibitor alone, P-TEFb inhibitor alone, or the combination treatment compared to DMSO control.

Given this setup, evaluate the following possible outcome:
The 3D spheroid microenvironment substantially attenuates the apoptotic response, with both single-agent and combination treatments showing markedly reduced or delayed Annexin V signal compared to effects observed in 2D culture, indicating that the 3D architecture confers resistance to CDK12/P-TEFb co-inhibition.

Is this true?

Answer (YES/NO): NO